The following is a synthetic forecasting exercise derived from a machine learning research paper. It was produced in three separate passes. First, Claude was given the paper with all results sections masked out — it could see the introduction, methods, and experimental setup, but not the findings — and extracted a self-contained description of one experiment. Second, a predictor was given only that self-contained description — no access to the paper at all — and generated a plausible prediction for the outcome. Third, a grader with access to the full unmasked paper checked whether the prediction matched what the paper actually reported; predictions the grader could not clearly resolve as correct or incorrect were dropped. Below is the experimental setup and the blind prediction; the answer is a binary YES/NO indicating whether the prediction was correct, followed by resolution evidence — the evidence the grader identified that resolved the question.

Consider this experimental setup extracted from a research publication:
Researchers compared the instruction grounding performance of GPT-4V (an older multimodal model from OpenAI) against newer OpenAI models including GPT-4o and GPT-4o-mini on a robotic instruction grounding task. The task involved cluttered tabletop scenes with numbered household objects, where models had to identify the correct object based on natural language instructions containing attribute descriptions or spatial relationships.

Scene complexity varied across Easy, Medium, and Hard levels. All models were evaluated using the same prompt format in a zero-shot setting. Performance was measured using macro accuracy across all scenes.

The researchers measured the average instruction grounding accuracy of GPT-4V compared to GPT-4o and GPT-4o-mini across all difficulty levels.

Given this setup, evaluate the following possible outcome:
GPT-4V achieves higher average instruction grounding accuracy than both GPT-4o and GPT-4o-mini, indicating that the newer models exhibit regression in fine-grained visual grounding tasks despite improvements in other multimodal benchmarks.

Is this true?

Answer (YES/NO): NO